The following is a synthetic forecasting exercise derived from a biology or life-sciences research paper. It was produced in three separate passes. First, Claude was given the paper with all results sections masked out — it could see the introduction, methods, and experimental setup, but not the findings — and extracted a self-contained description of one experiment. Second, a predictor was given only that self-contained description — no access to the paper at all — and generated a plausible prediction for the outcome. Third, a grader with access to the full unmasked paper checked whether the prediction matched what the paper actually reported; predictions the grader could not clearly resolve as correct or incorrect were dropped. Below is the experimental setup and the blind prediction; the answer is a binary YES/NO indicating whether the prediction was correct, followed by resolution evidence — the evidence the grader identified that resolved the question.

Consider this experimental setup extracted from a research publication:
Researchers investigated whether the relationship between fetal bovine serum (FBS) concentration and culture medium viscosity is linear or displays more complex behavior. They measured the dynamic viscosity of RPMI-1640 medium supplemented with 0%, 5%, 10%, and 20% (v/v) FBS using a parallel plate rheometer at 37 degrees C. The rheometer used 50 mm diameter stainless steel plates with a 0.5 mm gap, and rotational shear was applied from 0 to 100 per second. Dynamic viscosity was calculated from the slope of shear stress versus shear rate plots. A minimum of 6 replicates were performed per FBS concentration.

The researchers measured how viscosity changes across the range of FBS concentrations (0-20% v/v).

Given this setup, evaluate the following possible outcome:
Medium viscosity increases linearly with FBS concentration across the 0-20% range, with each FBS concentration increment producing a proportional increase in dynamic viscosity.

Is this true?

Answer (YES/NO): YES